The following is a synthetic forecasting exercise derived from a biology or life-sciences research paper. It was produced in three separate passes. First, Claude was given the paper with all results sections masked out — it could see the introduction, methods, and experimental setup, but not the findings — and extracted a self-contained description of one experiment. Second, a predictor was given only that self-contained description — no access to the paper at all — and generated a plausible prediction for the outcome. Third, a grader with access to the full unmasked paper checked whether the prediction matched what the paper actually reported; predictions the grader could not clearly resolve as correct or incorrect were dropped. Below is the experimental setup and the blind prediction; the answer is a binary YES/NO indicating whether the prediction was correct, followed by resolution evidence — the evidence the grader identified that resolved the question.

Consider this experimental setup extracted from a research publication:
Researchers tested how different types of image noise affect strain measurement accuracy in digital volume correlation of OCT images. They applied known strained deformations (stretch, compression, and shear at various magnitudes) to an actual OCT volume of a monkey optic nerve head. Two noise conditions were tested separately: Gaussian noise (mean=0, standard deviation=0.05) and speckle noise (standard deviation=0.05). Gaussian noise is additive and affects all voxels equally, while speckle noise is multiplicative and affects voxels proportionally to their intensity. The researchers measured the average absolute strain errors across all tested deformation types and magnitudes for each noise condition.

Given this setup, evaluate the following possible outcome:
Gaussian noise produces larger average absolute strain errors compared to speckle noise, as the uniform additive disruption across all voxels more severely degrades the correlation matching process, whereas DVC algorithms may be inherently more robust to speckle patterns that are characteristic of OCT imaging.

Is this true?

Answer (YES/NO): YES